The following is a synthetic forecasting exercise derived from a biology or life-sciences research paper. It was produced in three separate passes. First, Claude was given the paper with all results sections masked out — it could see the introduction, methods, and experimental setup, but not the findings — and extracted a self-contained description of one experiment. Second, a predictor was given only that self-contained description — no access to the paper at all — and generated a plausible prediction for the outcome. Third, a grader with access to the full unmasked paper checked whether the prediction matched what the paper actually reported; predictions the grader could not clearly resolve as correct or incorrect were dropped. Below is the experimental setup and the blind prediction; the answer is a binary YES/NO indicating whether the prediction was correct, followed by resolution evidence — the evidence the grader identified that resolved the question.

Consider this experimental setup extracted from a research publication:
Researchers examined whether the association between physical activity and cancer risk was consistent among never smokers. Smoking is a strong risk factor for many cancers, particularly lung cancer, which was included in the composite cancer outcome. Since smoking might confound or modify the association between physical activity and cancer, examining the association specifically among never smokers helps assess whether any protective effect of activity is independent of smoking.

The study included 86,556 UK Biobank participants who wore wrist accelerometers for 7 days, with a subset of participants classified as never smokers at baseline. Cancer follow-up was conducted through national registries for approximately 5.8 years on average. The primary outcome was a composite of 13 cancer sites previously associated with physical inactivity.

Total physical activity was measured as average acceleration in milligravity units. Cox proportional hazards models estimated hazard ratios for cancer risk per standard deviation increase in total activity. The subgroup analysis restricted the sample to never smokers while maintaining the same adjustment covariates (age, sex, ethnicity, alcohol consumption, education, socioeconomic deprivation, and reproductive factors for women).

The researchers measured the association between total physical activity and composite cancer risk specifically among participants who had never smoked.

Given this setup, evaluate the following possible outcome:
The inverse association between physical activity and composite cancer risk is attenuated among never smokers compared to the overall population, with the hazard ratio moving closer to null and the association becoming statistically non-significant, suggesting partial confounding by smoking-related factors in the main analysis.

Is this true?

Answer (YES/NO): NO